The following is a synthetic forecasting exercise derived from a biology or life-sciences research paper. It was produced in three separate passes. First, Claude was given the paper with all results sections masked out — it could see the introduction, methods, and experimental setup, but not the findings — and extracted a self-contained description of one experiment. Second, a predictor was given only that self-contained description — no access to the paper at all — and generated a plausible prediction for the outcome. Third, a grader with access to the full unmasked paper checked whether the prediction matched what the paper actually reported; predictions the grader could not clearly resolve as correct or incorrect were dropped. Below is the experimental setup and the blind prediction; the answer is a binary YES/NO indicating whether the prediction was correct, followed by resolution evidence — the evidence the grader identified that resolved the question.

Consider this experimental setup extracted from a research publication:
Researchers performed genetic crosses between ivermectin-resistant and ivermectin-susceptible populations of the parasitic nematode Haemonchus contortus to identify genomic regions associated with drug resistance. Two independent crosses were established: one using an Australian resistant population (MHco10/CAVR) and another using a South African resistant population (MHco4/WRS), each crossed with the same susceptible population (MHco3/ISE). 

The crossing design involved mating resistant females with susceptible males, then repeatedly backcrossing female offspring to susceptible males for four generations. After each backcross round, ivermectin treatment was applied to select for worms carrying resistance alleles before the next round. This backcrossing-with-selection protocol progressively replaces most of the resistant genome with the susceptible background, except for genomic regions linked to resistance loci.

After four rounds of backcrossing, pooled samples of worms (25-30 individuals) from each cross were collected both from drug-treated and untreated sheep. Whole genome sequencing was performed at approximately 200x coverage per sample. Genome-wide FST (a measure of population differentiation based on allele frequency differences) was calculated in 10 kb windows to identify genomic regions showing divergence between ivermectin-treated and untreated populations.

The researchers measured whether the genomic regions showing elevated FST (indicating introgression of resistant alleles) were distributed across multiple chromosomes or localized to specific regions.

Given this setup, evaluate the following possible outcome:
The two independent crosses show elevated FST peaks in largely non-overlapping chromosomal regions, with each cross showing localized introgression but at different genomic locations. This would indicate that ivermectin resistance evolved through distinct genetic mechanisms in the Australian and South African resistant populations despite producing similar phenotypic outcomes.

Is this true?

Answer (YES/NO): NO